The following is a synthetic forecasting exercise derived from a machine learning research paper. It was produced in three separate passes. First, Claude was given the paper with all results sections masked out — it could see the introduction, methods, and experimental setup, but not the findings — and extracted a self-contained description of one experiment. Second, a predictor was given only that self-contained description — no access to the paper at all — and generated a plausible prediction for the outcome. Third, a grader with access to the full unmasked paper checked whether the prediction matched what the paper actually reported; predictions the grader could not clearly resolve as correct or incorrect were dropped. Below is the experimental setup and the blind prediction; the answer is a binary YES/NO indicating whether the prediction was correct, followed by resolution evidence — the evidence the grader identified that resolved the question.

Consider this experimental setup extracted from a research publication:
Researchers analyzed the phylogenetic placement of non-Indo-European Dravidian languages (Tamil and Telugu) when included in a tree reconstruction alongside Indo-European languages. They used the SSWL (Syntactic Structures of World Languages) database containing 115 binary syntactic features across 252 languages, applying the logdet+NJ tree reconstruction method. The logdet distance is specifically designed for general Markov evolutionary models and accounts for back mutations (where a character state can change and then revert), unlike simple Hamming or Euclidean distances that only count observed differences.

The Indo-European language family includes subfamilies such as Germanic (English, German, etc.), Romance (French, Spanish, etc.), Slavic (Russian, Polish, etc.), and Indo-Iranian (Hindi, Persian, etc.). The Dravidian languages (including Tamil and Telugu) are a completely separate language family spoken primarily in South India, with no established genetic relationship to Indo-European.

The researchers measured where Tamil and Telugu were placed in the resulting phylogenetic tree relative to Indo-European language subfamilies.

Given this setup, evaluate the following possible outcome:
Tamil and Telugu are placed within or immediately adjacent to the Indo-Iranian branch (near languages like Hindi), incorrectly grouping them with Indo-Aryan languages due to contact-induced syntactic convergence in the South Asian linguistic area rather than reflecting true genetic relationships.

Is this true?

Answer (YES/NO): YES